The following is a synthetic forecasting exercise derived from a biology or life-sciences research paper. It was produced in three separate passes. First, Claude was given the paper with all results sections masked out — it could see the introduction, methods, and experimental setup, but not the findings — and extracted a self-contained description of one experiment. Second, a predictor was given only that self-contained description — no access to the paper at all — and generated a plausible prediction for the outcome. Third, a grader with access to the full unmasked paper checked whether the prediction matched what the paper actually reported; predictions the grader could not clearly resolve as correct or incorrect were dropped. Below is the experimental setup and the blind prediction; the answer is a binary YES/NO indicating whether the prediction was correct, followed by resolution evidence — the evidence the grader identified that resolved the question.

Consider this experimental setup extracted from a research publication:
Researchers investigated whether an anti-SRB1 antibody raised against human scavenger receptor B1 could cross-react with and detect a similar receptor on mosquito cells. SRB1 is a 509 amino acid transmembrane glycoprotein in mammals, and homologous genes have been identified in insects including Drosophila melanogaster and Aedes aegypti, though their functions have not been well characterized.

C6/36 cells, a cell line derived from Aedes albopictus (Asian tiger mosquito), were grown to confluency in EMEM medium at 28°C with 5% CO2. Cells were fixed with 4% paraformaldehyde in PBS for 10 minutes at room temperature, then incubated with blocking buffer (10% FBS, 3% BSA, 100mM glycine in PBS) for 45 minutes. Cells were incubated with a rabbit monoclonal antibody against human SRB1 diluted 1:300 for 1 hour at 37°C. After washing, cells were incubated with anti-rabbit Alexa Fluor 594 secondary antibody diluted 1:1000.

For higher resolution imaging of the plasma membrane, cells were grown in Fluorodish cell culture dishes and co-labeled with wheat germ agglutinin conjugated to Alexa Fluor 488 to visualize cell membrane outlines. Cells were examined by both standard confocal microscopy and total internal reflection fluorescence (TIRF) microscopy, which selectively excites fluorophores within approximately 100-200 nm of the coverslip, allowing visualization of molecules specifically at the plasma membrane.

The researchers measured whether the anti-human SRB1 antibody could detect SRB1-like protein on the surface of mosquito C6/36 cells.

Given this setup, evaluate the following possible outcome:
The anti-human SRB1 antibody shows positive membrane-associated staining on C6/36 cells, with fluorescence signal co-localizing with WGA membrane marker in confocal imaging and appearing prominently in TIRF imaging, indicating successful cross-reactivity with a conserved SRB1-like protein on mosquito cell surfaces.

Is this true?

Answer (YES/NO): YES